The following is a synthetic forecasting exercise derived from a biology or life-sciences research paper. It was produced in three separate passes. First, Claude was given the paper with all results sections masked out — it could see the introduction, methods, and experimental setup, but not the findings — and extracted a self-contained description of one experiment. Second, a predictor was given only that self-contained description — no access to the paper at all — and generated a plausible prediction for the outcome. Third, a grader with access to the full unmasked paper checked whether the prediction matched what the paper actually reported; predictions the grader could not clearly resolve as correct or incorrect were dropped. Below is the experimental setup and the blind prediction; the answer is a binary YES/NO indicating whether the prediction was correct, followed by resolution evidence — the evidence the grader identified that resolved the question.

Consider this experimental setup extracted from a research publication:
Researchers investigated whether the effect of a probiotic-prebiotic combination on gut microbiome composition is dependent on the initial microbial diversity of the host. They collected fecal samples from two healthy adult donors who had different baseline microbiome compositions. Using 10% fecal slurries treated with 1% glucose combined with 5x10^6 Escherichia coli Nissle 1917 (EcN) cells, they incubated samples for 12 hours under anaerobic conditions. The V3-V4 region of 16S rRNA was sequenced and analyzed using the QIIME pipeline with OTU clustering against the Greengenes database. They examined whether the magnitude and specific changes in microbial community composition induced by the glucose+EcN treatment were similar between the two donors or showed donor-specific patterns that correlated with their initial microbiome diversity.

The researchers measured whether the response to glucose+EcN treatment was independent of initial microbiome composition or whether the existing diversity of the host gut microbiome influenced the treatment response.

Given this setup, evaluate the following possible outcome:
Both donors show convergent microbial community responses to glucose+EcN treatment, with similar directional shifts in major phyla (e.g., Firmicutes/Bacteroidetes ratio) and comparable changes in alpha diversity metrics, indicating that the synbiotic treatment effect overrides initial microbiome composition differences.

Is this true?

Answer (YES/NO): NO